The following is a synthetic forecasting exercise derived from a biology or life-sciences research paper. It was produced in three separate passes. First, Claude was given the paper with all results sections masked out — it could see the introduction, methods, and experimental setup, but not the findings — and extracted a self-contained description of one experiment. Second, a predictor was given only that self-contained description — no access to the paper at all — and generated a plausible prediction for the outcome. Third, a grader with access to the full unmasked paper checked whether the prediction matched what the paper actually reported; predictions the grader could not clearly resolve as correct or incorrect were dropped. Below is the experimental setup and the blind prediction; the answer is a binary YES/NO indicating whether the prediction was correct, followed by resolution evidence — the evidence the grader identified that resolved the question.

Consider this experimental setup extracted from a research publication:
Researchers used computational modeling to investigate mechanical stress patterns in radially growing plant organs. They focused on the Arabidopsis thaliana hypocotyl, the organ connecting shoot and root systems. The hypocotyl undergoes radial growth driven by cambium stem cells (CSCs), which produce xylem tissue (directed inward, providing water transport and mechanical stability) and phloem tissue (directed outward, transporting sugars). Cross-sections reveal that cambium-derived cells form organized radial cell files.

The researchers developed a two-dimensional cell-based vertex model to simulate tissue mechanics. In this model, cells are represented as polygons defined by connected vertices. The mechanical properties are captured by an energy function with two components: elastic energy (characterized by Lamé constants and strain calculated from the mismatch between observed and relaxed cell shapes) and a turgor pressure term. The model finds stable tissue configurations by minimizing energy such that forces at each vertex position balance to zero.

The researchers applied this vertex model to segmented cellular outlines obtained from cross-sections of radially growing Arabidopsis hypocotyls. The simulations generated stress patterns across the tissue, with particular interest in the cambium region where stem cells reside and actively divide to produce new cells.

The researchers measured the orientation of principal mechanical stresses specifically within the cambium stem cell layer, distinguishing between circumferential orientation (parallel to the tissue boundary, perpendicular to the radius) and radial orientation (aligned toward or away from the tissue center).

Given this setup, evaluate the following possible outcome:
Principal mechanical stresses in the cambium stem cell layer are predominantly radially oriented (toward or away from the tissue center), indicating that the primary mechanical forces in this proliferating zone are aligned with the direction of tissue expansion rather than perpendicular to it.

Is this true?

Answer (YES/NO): NO